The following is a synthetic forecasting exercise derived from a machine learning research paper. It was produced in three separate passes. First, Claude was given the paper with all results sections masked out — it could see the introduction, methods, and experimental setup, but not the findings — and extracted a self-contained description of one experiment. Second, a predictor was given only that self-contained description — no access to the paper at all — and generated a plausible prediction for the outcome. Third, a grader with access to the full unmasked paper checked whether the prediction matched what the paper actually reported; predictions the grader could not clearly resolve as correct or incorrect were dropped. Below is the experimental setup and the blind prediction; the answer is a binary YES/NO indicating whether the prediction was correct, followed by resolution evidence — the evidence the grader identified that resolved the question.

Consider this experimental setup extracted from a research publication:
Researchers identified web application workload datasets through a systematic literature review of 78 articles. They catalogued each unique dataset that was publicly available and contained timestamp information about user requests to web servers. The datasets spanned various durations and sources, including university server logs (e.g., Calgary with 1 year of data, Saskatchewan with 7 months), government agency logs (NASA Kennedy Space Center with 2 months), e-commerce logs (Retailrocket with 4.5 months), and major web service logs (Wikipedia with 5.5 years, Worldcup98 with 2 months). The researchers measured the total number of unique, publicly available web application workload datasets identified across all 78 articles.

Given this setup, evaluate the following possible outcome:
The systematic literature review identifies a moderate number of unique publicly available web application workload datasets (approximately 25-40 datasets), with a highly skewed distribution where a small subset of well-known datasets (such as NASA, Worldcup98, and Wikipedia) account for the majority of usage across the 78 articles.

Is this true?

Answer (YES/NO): NO